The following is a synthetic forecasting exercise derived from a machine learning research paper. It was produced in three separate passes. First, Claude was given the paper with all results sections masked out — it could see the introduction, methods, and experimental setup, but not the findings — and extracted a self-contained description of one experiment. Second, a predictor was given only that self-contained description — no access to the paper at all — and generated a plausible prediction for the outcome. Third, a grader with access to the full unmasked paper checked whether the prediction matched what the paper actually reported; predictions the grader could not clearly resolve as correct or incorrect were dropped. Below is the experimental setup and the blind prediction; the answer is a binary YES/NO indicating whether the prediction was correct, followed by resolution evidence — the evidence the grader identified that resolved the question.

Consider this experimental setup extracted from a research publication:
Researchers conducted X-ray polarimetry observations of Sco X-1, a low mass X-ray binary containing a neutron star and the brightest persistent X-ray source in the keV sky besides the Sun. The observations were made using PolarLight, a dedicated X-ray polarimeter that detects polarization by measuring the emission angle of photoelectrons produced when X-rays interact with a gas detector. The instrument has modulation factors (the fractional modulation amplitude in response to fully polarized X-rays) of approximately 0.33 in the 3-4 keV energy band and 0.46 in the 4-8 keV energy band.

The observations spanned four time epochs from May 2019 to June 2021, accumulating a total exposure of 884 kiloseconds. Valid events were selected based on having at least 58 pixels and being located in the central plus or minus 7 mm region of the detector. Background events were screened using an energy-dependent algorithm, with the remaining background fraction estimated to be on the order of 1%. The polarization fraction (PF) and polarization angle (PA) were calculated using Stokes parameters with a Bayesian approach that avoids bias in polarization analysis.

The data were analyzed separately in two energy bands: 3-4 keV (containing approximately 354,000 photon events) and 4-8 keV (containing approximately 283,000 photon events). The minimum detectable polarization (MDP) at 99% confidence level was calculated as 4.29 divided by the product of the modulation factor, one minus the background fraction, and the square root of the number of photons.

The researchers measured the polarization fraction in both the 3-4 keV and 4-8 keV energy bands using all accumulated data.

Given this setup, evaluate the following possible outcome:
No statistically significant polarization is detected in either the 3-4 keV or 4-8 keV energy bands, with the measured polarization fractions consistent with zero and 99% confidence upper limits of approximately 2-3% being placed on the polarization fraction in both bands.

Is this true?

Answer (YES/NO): NO